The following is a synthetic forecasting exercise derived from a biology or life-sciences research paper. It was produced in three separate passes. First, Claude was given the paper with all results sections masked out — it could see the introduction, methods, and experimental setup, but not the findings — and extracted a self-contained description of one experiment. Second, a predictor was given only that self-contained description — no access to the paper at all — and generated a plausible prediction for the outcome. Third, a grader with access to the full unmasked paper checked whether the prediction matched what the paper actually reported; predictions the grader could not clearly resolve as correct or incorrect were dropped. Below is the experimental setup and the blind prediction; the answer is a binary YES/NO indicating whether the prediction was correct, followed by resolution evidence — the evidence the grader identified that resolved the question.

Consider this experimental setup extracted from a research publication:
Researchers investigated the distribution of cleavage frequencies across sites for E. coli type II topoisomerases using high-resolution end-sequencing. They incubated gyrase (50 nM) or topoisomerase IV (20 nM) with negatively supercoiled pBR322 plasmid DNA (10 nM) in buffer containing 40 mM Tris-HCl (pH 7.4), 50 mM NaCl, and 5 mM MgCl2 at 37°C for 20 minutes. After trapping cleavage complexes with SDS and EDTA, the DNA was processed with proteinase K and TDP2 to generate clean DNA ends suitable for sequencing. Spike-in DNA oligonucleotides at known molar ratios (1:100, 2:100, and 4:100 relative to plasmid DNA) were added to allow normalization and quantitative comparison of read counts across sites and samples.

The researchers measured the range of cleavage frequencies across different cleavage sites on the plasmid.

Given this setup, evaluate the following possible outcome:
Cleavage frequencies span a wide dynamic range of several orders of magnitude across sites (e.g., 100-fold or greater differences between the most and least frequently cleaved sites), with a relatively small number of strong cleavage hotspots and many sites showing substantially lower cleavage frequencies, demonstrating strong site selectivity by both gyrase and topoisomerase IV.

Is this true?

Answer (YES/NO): YES